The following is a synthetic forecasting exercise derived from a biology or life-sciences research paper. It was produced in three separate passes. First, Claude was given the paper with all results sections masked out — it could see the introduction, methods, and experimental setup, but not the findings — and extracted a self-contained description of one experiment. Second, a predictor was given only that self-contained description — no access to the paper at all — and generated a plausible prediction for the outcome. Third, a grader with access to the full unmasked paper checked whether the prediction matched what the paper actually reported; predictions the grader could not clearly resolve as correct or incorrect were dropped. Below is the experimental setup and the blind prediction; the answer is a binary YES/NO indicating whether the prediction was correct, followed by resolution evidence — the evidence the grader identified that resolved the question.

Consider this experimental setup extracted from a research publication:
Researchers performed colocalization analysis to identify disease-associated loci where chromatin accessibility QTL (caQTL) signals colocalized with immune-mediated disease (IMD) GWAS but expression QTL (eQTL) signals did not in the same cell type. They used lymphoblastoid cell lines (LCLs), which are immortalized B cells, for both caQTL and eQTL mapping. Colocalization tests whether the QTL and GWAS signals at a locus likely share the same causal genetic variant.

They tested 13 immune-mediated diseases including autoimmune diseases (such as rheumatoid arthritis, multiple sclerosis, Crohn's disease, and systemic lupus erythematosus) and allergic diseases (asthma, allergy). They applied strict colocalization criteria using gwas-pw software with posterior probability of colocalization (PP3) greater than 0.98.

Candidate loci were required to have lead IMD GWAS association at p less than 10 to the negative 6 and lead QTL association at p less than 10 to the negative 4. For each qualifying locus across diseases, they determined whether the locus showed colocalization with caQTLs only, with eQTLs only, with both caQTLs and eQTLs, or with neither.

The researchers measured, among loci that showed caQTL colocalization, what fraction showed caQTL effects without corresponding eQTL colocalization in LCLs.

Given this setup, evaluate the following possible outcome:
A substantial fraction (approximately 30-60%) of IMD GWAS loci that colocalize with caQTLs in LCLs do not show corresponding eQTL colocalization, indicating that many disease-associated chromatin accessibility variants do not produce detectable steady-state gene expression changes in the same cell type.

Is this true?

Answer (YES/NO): YES